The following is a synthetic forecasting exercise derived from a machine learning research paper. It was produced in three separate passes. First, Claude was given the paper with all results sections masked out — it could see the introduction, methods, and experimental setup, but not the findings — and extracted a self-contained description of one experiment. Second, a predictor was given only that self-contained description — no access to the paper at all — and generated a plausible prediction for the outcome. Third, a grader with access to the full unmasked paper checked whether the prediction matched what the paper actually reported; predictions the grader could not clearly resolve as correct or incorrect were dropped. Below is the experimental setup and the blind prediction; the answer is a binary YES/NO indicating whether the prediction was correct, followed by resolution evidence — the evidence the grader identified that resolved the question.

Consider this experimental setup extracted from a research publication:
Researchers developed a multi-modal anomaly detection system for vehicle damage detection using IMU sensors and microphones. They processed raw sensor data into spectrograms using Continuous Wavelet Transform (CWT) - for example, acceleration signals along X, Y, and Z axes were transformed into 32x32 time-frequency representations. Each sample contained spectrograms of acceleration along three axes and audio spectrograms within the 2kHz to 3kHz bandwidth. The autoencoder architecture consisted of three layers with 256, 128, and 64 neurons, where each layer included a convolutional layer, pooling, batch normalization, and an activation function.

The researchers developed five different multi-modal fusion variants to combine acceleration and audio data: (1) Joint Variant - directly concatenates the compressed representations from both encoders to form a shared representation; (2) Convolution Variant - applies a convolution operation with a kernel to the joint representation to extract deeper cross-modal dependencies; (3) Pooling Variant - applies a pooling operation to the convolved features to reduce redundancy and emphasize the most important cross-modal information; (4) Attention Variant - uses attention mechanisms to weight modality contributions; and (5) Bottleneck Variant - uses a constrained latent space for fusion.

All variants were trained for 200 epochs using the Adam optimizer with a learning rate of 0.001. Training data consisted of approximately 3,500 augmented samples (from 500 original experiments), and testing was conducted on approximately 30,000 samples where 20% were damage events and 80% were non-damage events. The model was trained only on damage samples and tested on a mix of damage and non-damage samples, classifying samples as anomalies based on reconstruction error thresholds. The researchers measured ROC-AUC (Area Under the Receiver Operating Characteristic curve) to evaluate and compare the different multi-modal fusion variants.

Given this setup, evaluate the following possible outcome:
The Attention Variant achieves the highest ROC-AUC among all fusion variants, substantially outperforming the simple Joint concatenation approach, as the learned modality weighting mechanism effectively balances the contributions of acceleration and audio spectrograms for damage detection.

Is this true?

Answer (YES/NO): NO